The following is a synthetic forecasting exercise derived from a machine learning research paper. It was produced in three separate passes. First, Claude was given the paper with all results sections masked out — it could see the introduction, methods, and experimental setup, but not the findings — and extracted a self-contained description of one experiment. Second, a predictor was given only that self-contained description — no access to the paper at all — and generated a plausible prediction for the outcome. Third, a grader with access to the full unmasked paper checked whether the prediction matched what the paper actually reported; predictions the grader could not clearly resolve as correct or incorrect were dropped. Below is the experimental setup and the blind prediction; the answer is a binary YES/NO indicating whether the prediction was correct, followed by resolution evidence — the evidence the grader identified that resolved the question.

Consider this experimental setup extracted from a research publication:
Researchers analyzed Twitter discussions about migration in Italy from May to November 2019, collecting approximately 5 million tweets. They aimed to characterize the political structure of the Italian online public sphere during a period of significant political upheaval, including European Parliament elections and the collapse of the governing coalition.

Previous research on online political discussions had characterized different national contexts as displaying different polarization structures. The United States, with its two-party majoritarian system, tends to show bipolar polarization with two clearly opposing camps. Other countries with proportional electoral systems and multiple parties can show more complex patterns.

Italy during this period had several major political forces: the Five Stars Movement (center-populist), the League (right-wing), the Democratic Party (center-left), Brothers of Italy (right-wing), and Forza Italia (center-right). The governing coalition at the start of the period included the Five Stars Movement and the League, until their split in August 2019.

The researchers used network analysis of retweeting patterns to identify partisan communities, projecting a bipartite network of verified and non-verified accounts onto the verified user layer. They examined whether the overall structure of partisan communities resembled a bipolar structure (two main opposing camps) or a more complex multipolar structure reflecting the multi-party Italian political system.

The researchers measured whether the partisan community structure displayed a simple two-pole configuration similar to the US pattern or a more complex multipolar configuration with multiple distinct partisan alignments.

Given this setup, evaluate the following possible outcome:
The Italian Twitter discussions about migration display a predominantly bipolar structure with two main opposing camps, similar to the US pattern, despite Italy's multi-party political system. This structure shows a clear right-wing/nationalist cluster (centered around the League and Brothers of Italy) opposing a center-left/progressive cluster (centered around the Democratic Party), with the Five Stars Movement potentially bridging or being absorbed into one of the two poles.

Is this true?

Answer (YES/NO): NO